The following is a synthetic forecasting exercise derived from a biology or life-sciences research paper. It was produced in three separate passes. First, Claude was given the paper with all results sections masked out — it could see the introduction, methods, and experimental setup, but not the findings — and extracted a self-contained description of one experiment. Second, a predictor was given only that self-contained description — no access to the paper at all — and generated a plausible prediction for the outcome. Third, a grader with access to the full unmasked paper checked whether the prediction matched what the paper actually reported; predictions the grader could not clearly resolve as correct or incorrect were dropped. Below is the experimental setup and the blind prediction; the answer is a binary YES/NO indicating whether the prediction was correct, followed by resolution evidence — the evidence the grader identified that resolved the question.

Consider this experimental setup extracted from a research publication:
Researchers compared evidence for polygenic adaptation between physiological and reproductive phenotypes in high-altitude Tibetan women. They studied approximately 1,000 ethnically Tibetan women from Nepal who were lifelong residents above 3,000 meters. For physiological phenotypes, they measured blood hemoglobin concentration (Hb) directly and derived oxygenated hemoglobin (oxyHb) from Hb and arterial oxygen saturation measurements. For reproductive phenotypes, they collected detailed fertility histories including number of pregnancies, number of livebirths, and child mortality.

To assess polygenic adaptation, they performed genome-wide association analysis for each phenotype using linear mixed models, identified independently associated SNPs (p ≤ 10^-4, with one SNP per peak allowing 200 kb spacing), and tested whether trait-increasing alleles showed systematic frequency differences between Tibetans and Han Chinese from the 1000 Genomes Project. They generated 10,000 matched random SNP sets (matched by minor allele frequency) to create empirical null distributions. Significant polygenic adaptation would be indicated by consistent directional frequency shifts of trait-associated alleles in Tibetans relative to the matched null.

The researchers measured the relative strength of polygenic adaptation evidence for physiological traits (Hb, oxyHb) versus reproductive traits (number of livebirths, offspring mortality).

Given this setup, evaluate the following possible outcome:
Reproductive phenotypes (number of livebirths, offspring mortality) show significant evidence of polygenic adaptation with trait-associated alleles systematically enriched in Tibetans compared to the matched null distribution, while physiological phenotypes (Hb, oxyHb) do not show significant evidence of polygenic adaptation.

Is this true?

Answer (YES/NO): YES